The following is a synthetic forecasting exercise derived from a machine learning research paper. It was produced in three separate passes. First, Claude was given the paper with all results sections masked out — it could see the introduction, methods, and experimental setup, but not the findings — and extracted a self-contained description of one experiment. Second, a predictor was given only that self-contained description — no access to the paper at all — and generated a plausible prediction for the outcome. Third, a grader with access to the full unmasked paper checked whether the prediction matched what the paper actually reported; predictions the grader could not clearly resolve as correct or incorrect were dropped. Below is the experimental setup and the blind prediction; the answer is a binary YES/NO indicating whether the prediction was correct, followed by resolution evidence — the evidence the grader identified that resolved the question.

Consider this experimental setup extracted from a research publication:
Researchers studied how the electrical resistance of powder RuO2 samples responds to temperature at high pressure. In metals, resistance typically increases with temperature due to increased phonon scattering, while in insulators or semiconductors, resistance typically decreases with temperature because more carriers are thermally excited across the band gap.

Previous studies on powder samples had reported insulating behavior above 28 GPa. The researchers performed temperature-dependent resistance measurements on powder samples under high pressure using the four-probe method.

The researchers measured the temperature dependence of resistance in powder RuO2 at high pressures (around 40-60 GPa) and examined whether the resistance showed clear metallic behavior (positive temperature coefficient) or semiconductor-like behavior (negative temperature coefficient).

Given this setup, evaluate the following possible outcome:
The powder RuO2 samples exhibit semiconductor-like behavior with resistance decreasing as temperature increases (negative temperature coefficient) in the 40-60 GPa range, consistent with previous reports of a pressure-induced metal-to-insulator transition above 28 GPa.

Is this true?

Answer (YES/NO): NO